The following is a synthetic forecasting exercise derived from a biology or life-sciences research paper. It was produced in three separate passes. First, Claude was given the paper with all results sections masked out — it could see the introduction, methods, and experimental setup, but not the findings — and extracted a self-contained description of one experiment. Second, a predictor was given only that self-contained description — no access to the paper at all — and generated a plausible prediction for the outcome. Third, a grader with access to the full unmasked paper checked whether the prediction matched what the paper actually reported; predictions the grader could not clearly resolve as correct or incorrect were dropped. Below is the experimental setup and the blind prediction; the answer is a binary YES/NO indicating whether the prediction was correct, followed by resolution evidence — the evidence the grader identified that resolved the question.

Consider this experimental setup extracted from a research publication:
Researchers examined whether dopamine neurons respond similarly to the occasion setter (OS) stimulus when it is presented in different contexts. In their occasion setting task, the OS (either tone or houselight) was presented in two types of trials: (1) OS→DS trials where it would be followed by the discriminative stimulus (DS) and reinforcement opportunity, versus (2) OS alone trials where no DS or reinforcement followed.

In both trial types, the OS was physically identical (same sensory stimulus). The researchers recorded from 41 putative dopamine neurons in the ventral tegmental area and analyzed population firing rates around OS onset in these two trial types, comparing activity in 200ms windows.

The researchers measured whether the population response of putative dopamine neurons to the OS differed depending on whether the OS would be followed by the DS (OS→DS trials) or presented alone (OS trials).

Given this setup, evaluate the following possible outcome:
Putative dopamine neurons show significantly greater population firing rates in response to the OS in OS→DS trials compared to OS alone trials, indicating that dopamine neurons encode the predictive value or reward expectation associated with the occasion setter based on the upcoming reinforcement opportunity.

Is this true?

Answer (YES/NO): NO